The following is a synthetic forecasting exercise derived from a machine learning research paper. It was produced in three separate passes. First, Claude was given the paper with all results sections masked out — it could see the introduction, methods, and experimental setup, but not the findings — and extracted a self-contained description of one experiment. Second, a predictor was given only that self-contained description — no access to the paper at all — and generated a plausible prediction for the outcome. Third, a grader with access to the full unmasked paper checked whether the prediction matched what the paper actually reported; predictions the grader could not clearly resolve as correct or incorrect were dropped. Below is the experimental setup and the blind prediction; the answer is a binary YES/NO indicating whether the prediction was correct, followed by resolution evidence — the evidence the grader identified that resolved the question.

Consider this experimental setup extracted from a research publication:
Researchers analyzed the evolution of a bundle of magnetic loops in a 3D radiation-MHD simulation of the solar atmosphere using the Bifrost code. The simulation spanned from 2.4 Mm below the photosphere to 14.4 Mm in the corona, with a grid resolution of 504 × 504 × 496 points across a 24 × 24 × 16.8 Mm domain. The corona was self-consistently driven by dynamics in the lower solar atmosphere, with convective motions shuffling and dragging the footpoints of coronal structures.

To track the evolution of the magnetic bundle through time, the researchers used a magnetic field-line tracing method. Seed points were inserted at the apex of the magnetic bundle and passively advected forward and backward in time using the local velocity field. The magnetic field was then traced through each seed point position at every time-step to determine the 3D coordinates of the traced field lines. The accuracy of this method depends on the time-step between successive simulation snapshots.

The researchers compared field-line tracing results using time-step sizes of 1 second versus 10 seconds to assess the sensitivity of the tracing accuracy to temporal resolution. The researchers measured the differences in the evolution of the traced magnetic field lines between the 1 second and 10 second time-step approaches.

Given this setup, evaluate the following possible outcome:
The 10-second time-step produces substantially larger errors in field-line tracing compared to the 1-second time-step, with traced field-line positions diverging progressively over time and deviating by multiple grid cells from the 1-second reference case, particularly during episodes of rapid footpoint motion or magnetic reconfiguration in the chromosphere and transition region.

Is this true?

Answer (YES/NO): NO